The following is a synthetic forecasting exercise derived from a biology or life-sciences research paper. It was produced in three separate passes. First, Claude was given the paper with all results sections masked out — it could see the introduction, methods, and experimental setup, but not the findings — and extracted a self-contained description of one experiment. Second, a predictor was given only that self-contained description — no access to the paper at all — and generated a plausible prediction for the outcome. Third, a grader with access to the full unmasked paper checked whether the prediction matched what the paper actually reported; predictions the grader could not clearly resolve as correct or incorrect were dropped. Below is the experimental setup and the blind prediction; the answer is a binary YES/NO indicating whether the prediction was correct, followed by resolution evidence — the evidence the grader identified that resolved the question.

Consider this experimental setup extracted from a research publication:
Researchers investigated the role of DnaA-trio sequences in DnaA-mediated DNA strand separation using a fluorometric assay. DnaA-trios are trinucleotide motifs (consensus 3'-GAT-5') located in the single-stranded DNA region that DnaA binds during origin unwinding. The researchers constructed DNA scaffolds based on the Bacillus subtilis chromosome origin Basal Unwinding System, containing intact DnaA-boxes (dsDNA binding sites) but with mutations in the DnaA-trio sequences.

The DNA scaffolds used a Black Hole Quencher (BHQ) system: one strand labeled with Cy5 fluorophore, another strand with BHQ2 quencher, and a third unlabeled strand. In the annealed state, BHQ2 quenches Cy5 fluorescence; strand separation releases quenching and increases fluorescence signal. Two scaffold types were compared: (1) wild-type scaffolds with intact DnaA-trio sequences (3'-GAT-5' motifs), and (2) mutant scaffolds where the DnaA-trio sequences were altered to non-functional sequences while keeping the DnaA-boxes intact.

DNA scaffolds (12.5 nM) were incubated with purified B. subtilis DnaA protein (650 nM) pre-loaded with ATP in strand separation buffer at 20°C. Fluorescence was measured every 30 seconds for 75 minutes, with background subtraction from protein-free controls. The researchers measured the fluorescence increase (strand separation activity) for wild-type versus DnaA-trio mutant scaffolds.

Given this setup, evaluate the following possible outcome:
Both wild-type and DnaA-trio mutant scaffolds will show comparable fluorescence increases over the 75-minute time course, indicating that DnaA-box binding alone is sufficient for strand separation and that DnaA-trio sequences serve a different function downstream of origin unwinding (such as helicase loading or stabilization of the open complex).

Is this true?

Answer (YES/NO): NO